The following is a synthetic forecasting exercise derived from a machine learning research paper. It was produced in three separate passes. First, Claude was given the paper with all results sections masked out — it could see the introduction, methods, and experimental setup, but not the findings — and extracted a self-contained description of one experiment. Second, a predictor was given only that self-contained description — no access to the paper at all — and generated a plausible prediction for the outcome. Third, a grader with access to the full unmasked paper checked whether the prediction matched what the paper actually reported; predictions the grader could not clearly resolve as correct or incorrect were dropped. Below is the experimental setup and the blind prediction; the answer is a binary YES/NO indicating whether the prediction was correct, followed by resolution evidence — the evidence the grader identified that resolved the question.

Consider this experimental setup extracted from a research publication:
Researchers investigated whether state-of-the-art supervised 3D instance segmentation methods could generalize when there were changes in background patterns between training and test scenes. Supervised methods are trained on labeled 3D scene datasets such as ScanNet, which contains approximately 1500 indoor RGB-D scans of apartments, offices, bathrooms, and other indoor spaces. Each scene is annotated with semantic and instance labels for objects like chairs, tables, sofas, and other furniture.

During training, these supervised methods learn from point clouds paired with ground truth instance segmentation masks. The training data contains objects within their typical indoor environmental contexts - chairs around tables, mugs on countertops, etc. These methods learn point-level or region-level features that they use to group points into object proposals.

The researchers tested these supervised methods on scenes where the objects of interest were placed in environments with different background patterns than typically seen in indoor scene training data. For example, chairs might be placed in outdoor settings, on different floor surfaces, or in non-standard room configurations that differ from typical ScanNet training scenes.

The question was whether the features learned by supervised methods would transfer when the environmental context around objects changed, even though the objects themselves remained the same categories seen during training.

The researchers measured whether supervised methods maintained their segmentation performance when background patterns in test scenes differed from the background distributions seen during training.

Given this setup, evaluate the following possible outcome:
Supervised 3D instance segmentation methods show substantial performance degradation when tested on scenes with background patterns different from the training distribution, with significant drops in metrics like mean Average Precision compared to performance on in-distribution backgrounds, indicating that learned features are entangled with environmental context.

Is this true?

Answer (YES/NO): YES